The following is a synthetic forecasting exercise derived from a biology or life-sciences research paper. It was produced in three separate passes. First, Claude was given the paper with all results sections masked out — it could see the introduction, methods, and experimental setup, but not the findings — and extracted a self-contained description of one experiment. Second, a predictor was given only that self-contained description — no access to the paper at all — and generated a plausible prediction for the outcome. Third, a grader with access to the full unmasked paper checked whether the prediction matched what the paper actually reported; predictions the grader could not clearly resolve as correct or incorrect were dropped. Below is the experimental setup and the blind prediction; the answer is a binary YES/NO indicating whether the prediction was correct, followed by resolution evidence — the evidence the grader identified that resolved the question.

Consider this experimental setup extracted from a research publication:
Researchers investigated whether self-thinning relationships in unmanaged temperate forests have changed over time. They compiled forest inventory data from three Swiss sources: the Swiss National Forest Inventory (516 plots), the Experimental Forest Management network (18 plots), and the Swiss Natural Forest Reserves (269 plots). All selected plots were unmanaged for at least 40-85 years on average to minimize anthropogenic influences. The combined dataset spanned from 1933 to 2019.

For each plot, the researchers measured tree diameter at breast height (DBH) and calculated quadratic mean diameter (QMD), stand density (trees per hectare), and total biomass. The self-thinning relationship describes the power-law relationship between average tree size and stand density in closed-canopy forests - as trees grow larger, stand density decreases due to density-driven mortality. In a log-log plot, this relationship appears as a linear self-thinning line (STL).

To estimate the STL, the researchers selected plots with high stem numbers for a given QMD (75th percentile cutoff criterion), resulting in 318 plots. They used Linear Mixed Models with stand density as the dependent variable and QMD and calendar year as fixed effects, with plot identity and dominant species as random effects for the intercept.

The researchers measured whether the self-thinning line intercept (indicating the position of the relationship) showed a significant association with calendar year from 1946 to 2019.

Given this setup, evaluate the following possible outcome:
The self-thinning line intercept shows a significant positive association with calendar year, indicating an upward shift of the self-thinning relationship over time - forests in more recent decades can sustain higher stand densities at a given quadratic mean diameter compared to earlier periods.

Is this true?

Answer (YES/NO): YES